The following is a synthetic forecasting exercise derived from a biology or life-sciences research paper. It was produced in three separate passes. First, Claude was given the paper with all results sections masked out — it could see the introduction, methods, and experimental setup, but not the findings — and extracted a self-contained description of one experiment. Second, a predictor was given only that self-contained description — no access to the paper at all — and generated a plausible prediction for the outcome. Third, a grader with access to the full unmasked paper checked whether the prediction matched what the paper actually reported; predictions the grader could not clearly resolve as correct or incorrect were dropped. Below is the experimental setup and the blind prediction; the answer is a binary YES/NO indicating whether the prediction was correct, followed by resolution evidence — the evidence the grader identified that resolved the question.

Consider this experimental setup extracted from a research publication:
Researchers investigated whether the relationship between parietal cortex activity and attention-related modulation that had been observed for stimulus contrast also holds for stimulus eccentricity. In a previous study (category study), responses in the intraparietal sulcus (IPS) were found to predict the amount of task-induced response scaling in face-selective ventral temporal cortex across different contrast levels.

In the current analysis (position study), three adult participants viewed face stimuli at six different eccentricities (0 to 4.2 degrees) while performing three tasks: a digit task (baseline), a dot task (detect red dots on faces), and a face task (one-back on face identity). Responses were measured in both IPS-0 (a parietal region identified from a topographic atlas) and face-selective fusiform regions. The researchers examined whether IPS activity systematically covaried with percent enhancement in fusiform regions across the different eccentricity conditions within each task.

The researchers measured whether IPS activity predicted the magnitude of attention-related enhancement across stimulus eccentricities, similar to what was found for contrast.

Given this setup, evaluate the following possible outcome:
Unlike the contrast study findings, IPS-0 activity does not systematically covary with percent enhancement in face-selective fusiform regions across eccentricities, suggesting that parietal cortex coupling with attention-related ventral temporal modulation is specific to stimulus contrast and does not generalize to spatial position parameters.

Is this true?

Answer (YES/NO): NO